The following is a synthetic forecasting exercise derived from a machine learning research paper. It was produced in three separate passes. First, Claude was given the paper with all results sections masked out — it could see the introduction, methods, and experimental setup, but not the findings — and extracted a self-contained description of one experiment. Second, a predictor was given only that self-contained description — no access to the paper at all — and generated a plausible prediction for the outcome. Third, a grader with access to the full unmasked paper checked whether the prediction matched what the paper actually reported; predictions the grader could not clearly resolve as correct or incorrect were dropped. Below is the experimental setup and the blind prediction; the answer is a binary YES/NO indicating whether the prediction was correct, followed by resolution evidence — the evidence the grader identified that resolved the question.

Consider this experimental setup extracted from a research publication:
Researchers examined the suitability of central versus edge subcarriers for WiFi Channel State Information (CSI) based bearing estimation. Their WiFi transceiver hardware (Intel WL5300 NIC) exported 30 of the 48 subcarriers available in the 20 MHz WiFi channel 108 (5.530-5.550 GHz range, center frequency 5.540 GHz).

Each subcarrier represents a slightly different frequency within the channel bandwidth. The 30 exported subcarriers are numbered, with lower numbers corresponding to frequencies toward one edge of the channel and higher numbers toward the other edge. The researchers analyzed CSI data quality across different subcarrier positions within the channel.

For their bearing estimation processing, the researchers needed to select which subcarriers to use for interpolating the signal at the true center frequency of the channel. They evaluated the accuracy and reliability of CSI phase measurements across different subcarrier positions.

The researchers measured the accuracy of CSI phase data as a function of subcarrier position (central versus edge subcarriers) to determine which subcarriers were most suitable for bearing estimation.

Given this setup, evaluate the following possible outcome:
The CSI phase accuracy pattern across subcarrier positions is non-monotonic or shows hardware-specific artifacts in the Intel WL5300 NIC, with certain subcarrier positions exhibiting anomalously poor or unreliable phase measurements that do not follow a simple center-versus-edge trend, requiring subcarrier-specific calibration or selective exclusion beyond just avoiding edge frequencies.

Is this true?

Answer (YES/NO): NO